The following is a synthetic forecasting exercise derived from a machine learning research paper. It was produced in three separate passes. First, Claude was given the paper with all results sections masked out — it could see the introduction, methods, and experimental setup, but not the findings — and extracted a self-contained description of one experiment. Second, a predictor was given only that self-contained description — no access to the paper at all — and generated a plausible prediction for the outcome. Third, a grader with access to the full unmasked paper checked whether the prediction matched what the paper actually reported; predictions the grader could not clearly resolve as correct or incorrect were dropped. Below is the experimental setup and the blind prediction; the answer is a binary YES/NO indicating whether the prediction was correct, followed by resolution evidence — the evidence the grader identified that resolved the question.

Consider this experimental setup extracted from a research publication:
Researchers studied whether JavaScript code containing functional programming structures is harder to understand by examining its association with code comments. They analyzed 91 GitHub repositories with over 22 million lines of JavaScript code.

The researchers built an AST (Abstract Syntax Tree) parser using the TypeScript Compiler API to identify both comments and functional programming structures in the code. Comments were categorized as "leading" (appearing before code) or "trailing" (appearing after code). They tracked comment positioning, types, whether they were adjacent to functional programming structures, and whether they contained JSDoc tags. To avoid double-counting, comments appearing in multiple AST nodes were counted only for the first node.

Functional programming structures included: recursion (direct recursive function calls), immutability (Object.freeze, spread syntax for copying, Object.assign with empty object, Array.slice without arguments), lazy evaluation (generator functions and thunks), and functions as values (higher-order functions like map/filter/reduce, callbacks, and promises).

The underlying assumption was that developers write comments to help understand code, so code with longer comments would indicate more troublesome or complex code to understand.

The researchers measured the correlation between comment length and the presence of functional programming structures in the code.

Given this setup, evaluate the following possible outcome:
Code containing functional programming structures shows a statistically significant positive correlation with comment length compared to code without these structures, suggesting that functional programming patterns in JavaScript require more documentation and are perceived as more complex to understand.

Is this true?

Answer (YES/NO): NO